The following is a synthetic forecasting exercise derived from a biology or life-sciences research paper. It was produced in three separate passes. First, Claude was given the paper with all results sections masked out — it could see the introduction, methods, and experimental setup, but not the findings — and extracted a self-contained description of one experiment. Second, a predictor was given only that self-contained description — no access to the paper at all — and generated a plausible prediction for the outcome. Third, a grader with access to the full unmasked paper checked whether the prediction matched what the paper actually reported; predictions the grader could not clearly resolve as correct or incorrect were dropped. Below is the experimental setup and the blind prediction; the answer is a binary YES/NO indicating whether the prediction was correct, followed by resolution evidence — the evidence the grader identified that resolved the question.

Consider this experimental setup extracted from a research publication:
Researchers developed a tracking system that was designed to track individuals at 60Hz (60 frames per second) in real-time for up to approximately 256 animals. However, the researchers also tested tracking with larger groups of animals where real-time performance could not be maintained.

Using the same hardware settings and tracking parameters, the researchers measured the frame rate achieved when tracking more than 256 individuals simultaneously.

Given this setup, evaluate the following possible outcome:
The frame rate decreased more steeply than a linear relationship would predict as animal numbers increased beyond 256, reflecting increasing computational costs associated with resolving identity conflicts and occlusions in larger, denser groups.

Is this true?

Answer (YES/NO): YES